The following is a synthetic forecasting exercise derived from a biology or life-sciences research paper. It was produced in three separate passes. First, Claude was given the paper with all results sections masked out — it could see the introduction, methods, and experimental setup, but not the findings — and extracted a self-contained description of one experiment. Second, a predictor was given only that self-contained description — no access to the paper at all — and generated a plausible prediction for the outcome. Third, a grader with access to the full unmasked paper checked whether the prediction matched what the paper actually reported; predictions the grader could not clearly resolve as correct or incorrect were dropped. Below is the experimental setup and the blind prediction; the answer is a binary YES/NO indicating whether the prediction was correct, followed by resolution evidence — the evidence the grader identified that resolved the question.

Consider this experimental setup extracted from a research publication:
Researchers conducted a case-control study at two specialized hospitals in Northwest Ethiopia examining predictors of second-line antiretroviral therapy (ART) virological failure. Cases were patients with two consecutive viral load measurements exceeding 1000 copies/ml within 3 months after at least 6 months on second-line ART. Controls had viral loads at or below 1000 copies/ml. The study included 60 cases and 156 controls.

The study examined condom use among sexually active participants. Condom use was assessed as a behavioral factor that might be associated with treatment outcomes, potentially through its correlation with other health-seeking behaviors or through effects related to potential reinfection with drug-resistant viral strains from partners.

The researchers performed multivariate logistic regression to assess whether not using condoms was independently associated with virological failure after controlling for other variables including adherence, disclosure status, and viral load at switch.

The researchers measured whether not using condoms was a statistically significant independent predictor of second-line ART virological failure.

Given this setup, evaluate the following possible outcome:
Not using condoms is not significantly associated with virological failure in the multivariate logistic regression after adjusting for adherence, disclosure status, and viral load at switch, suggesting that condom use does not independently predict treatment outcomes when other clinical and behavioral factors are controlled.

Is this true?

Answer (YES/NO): NO